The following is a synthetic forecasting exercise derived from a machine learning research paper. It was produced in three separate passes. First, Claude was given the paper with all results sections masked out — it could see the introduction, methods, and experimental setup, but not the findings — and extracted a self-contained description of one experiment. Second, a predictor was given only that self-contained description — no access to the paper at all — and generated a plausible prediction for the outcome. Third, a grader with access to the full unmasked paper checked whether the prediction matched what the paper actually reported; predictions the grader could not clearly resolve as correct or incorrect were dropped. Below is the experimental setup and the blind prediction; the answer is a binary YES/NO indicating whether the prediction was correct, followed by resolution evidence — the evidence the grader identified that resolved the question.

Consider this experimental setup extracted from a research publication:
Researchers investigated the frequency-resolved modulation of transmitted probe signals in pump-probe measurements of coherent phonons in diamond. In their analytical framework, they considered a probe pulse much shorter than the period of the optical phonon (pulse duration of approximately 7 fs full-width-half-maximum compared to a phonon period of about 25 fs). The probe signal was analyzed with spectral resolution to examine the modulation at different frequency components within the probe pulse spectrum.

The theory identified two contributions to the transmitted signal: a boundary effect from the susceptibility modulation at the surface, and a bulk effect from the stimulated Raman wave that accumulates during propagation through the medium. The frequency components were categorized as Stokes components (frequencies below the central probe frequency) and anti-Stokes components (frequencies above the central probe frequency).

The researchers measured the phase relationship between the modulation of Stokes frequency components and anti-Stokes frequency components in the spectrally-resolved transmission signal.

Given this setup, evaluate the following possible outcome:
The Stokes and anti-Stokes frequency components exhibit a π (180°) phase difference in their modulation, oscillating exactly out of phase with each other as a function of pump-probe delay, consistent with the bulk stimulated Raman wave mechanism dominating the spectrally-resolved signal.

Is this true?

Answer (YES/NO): YES